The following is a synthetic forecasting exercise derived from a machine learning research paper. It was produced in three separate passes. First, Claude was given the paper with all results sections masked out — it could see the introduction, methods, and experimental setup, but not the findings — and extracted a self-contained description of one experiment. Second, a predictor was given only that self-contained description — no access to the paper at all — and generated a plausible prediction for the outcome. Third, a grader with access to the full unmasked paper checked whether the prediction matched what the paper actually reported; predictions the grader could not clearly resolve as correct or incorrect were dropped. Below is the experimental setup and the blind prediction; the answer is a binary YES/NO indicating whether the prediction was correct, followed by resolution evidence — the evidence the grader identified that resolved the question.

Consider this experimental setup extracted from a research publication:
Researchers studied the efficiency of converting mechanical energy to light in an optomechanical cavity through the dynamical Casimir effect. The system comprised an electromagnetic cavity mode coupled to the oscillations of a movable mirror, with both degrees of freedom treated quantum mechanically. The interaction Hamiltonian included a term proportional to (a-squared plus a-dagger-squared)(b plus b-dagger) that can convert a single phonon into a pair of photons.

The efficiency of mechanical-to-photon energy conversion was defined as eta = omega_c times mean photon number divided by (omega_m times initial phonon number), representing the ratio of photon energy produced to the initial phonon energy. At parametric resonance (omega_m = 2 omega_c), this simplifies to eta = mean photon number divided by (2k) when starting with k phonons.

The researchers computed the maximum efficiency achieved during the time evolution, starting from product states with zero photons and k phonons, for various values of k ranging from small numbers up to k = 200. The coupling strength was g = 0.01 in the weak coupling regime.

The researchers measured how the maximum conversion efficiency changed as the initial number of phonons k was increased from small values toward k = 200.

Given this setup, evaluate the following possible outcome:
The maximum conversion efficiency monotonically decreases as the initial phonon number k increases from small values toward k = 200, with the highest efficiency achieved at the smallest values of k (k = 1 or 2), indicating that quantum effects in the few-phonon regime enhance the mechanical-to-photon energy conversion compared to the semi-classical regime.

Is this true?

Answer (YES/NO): YES